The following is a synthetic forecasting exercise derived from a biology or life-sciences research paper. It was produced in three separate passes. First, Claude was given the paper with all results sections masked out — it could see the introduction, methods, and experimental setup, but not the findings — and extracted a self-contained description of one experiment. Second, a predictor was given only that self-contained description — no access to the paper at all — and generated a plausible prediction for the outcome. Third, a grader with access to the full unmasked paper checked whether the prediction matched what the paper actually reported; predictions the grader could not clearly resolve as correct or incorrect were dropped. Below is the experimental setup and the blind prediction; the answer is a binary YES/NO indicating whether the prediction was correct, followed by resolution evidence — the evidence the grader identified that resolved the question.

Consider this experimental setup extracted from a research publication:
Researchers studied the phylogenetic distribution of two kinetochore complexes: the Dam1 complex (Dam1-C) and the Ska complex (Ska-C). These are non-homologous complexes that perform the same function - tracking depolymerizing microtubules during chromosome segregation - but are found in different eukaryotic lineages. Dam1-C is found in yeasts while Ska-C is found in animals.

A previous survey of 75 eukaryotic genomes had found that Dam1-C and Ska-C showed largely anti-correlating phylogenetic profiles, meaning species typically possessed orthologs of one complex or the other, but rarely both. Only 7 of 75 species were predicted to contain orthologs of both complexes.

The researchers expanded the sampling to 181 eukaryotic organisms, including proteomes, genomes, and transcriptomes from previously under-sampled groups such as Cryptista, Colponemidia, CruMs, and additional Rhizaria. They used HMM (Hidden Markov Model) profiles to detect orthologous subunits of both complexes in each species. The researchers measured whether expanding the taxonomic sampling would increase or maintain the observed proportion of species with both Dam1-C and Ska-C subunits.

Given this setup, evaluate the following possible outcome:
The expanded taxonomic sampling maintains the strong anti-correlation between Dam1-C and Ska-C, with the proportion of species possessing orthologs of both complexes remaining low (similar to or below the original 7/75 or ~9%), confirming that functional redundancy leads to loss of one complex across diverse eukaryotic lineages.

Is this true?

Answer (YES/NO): YES